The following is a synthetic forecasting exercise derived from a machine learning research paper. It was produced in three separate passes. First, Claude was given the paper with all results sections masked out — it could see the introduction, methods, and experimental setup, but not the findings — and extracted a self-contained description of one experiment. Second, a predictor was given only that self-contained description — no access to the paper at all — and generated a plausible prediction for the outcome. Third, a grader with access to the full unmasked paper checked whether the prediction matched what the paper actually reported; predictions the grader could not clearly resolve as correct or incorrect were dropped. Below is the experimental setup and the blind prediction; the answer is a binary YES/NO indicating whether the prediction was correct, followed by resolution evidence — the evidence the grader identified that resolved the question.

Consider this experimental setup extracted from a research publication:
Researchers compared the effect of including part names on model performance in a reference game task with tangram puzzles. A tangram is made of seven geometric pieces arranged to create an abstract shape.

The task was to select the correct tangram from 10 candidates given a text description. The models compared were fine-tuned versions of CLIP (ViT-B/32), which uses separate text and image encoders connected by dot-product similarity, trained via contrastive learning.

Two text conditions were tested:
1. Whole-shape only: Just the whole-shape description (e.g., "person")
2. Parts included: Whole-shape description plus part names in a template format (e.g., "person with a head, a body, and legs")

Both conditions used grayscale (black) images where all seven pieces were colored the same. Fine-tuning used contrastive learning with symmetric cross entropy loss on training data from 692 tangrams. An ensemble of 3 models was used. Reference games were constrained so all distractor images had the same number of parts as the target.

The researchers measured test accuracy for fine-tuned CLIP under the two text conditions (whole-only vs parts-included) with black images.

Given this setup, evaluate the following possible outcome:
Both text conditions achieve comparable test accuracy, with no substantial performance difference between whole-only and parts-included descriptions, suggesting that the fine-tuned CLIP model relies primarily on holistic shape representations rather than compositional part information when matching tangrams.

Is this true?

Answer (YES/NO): NO